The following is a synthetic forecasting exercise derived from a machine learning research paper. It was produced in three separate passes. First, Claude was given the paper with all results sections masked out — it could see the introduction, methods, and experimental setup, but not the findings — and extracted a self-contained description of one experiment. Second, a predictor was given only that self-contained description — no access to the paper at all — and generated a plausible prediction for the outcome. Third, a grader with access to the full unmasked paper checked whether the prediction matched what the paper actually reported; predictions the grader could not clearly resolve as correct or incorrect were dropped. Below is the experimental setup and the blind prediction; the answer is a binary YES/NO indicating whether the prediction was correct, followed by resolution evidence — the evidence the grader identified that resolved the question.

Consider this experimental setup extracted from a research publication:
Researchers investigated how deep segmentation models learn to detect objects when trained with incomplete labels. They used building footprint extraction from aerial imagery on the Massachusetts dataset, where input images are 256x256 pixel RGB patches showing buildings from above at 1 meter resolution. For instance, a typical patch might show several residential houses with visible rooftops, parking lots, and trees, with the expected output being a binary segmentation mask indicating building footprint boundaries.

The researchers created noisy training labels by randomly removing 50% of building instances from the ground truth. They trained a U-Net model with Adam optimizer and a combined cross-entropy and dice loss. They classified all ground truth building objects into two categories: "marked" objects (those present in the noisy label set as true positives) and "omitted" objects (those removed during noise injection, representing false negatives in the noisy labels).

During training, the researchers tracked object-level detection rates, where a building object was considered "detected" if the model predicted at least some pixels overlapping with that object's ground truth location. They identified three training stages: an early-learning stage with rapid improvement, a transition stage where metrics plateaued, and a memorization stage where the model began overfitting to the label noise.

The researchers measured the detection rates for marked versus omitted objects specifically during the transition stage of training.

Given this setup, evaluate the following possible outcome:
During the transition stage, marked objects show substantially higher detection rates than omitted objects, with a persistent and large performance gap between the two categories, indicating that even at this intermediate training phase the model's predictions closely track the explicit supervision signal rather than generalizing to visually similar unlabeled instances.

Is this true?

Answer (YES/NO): NO